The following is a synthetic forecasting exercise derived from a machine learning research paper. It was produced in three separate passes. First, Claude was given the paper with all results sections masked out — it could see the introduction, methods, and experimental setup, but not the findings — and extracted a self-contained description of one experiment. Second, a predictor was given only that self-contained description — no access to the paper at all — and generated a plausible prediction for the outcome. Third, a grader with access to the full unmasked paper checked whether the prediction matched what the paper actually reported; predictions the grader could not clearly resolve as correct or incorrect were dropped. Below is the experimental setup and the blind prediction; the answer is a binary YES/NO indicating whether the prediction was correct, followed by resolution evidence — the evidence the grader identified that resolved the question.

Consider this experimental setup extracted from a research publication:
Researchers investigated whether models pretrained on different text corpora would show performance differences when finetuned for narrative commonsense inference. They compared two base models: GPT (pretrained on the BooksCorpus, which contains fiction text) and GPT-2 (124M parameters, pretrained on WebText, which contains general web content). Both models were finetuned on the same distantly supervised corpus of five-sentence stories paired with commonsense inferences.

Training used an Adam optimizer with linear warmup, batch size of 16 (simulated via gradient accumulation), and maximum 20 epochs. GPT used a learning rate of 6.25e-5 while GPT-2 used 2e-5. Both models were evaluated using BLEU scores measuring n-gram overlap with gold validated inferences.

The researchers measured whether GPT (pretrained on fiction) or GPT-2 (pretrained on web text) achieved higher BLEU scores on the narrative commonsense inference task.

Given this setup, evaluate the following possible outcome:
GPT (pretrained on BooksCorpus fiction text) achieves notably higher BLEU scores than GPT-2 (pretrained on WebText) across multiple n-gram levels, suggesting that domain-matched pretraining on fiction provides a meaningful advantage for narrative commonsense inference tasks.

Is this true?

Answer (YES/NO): NO